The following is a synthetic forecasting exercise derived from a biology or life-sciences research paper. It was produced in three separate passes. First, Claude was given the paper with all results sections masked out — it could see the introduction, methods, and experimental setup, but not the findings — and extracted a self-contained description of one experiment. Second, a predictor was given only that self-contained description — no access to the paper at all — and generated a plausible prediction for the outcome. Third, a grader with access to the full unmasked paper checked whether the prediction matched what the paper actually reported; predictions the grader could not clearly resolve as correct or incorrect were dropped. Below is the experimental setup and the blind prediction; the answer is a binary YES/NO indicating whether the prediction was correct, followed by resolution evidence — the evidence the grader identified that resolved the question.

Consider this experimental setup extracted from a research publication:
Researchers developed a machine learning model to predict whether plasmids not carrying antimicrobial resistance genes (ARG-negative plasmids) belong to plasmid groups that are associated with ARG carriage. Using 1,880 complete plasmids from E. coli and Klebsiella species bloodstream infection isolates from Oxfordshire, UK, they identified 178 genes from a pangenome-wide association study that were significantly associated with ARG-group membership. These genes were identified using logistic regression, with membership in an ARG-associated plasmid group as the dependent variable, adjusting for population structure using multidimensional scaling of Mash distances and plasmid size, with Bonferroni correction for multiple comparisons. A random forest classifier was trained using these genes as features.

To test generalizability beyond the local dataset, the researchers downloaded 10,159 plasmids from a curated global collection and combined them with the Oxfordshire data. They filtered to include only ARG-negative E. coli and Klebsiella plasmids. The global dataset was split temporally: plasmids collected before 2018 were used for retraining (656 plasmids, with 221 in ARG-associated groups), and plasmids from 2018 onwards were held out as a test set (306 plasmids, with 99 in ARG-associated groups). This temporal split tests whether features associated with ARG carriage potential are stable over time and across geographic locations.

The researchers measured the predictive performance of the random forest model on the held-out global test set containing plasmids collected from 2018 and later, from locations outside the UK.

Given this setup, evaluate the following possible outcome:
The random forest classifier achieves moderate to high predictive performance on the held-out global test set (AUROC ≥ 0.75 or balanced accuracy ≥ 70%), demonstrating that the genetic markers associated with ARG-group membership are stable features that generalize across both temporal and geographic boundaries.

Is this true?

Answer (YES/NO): YES